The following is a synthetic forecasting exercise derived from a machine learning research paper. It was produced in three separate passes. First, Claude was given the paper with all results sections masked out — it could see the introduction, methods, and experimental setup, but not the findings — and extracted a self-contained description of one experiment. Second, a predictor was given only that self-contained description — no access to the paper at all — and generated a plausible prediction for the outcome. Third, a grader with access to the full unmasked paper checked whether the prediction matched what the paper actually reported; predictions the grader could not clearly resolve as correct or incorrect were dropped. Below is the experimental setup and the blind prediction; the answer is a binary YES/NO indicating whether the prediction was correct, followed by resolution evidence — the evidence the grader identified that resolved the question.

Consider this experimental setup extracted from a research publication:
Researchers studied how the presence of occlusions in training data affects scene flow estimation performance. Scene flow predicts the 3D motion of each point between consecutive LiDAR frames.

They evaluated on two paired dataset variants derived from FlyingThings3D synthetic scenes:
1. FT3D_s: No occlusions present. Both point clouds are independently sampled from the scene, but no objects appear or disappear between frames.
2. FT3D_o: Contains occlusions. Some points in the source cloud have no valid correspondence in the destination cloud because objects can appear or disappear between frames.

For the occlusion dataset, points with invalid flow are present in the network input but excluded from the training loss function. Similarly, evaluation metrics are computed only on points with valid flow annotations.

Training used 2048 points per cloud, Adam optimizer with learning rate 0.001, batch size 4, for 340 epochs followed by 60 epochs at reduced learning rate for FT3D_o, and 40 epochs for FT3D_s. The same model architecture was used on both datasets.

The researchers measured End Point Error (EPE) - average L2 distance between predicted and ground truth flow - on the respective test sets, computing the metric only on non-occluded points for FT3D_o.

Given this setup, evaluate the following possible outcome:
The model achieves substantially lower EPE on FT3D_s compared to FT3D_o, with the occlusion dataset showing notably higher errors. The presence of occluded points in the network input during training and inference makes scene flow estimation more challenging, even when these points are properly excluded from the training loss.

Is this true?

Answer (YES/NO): YES